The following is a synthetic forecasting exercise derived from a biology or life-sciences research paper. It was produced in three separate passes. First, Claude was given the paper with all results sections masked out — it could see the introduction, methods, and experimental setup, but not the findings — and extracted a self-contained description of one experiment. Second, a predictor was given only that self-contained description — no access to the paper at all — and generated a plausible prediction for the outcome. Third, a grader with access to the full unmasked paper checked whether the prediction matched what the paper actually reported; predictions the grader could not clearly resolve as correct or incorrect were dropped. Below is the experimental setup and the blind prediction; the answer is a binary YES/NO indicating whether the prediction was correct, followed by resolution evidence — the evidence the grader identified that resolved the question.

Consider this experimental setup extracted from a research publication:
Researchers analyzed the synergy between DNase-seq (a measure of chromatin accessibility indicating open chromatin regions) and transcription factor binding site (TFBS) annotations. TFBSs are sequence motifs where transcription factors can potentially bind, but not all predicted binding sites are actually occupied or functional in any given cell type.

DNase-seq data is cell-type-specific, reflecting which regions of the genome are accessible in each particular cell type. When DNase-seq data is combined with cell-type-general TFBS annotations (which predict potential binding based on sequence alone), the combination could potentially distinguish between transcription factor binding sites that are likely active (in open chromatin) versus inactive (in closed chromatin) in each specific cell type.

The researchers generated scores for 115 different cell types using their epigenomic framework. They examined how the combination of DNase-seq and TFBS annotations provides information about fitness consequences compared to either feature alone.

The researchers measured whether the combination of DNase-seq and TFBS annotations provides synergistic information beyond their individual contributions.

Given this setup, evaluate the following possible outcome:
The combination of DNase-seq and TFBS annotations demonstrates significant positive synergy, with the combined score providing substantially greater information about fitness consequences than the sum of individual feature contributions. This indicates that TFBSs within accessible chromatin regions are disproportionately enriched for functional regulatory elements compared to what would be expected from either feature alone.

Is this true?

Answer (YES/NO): YES